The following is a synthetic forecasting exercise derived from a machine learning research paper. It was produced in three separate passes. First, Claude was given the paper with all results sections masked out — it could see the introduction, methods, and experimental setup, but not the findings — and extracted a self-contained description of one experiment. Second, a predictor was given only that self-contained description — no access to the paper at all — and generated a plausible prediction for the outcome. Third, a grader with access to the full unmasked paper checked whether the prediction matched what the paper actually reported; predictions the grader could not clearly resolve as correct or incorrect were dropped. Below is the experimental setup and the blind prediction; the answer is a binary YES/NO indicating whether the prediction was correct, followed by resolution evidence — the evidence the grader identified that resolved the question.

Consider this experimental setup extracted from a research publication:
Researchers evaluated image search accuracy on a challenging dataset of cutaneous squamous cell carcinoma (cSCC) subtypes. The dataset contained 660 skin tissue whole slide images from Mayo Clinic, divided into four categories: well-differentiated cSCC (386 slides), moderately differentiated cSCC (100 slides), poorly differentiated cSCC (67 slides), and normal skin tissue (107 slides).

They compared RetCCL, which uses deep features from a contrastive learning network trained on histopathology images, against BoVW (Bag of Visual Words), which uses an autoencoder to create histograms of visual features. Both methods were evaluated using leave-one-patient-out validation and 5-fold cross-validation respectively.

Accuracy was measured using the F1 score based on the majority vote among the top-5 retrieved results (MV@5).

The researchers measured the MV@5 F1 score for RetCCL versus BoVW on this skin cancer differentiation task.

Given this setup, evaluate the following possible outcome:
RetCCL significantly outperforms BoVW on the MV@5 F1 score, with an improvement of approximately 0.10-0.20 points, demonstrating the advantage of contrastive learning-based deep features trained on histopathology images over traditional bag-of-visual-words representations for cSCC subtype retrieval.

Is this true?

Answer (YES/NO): NO